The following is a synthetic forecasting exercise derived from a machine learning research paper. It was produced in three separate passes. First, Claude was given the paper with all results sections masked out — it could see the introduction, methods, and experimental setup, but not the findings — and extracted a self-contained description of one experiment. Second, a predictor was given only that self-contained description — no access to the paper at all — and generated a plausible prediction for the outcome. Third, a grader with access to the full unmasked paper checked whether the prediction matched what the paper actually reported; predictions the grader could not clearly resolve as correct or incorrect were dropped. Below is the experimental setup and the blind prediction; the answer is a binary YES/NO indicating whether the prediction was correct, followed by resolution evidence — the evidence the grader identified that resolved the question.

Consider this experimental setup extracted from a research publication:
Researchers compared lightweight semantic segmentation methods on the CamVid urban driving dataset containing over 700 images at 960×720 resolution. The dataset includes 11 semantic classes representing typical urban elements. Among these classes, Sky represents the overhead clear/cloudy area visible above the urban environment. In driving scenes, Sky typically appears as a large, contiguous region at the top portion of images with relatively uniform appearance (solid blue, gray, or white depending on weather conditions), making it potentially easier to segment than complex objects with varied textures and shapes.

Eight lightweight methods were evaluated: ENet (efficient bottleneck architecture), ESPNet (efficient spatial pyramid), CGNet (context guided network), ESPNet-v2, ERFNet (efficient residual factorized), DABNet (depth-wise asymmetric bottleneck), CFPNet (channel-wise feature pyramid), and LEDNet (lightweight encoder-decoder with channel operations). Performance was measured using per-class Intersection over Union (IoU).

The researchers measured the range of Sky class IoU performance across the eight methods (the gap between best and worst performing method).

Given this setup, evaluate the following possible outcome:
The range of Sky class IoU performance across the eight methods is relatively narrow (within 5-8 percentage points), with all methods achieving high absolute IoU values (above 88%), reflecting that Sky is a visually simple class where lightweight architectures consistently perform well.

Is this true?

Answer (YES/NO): NO